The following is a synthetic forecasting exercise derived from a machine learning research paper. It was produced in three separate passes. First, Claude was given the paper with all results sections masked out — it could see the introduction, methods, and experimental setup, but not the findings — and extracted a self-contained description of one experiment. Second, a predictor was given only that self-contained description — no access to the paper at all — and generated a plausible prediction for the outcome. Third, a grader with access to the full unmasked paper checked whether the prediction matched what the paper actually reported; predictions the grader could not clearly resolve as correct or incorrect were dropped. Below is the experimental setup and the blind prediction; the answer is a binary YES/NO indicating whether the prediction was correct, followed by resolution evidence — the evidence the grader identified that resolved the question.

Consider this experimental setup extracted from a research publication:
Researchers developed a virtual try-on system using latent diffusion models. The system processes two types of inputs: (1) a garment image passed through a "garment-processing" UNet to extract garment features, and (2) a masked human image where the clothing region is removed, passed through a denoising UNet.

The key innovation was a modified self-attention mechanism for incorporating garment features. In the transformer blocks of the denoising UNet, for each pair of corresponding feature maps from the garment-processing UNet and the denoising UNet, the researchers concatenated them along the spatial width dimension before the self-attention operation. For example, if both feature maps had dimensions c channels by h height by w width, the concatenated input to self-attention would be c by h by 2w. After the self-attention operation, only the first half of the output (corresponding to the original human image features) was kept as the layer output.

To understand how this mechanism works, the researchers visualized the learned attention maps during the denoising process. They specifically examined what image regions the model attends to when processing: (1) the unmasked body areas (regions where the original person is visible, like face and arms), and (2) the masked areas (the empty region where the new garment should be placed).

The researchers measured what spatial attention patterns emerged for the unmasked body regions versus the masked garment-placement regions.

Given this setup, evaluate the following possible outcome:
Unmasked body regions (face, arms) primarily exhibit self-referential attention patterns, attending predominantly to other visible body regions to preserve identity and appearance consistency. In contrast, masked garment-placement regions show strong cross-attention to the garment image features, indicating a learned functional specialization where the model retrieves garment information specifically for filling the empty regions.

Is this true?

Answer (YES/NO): YES